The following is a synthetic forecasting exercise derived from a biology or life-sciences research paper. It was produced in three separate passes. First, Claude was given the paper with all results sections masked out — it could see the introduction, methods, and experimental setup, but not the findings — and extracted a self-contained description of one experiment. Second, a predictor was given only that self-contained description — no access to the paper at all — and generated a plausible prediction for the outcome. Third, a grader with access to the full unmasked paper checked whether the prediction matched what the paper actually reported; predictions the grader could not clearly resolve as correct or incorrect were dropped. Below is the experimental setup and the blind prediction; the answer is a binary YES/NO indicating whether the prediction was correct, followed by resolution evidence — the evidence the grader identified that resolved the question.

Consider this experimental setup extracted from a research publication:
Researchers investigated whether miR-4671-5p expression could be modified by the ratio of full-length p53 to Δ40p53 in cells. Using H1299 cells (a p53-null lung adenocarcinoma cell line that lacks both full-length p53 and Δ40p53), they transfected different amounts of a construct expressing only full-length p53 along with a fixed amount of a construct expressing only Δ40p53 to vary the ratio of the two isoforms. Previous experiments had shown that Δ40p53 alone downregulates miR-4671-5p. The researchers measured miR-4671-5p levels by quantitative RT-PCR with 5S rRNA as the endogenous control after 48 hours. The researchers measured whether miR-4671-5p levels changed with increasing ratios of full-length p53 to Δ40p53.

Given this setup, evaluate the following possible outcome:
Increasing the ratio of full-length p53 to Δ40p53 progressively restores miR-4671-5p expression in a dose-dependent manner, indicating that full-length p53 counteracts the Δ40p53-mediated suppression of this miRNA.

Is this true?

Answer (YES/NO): NO